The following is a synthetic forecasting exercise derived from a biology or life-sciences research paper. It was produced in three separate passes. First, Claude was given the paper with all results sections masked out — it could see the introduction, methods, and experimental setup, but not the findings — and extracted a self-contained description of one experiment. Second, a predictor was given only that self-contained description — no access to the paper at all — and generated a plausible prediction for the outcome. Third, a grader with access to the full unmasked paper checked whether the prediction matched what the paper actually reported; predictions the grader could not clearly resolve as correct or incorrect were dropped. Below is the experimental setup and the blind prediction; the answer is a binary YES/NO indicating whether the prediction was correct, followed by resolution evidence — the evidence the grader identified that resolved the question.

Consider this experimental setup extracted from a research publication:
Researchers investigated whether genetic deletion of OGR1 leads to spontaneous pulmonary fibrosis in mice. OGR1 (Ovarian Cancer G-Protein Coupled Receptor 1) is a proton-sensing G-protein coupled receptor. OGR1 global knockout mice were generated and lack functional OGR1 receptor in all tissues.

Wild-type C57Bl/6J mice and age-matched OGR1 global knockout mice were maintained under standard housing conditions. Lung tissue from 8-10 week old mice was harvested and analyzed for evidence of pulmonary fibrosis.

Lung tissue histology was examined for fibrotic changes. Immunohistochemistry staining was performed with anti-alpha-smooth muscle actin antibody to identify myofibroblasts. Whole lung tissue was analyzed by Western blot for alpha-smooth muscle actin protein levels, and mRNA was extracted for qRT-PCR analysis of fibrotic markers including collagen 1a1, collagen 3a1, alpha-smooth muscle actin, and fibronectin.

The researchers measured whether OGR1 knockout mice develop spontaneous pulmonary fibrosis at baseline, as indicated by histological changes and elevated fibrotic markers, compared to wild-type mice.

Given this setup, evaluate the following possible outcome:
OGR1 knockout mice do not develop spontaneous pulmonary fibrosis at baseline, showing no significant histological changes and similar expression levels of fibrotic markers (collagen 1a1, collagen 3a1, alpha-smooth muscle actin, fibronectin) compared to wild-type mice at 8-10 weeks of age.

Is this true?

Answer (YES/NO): YES